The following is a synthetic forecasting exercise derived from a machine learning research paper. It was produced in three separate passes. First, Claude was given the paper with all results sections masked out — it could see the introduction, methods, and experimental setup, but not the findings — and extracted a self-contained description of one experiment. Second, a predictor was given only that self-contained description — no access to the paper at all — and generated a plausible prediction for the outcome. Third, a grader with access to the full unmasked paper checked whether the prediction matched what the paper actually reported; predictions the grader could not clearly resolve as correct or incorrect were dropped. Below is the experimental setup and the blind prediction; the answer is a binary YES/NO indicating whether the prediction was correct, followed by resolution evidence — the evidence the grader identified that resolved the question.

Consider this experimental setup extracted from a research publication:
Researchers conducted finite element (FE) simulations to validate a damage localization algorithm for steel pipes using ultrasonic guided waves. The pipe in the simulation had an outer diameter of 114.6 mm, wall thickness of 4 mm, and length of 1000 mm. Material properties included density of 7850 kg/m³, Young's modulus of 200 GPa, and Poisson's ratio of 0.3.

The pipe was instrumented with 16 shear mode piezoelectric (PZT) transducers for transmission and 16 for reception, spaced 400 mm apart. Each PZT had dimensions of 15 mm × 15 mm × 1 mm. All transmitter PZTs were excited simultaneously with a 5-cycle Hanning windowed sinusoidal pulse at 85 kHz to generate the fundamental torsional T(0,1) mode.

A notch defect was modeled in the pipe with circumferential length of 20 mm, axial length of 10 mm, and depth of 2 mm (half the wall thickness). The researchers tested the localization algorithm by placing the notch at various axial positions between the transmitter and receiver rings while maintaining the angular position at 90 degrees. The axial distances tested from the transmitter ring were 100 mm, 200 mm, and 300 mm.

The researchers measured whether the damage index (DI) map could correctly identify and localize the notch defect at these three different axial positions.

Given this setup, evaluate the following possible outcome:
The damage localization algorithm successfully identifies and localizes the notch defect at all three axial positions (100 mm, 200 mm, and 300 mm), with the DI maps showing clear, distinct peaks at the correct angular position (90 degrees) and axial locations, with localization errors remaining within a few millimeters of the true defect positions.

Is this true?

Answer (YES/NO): NO